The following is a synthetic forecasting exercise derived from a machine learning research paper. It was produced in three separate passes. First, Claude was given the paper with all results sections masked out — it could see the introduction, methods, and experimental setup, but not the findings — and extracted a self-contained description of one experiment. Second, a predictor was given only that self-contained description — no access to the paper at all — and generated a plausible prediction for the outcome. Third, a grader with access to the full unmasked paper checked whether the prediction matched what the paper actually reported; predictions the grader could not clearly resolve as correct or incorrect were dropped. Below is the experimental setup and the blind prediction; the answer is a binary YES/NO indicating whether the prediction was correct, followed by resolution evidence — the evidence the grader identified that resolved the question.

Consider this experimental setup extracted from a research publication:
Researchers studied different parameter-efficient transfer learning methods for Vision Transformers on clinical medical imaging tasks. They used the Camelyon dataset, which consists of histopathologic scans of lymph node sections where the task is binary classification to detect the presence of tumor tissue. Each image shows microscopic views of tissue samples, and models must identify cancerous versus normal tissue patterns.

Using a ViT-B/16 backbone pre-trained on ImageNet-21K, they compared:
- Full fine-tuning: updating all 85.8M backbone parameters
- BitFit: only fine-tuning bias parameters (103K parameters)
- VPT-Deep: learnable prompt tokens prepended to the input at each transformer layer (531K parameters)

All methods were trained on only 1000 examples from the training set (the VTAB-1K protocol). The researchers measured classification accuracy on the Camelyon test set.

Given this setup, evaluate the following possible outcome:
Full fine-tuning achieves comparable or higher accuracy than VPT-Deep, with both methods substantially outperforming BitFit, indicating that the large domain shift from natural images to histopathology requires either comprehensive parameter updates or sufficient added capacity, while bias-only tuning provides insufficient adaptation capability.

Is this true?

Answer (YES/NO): NO